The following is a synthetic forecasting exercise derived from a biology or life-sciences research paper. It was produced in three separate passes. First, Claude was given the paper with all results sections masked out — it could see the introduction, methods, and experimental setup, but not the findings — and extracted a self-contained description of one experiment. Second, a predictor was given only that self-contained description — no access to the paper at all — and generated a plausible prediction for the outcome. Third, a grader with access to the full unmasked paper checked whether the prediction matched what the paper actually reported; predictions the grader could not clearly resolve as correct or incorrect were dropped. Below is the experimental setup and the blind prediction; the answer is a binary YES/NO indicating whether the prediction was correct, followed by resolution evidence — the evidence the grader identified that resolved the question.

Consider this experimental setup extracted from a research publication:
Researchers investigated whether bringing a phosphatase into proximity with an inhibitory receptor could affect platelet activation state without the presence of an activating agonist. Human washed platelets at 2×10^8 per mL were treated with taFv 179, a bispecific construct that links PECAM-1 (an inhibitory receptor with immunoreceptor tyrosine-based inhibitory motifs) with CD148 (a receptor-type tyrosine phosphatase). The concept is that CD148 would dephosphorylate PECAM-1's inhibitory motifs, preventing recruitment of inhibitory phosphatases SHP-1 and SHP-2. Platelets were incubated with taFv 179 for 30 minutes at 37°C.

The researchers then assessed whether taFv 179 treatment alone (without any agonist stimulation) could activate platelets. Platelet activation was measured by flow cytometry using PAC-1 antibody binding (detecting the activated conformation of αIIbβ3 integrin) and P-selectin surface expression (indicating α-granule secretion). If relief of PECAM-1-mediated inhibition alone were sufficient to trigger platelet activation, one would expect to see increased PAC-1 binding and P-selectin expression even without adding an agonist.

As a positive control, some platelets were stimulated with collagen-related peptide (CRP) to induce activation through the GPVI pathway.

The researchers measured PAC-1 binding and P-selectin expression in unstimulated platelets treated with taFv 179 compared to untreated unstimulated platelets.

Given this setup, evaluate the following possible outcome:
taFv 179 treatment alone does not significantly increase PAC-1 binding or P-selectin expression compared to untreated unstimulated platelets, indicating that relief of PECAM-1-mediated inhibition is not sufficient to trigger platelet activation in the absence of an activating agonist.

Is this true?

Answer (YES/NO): YES